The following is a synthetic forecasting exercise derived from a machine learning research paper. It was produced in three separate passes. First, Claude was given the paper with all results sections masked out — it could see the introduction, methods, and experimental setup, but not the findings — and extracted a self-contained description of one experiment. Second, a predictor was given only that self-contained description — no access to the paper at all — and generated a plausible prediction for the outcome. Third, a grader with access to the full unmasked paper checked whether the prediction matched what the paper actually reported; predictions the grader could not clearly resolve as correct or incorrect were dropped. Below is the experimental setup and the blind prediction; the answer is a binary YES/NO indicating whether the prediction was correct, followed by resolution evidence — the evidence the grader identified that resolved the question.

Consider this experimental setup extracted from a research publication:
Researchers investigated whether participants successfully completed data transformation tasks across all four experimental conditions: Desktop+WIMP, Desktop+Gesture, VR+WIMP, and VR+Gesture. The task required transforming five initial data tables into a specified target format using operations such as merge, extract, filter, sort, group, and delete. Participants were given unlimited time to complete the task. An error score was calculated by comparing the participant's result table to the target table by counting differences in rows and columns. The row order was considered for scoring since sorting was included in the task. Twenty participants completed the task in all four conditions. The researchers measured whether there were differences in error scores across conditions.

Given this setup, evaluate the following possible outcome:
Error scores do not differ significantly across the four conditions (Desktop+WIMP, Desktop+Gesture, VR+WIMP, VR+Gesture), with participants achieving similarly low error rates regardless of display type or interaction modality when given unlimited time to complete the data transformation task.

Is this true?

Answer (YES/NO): YES